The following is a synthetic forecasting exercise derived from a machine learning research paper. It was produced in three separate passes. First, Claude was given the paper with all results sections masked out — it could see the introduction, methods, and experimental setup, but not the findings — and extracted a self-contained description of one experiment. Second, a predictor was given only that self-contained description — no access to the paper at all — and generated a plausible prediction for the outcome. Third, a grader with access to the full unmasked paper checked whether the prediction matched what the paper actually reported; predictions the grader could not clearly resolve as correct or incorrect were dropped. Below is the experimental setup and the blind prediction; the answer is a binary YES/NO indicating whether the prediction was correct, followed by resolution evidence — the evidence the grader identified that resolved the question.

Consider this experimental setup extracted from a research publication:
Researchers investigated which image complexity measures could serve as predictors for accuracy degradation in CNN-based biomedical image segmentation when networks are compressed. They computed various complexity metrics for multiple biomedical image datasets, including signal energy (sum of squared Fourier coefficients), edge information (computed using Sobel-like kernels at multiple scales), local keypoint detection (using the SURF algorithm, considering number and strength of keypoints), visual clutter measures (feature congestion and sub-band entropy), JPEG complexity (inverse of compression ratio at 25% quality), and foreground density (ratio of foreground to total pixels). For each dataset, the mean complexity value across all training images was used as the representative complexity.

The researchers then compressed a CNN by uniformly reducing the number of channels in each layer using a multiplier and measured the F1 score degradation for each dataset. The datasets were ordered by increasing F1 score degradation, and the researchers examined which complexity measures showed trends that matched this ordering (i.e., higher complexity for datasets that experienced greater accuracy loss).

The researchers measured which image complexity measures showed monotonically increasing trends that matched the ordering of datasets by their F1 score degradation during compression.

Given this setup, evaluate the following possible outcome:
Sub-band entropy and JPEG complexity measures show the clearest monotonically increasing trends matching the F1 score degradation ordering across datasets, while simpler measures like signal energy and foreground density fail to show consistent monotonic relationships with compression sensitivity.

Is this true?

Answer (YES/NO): NO